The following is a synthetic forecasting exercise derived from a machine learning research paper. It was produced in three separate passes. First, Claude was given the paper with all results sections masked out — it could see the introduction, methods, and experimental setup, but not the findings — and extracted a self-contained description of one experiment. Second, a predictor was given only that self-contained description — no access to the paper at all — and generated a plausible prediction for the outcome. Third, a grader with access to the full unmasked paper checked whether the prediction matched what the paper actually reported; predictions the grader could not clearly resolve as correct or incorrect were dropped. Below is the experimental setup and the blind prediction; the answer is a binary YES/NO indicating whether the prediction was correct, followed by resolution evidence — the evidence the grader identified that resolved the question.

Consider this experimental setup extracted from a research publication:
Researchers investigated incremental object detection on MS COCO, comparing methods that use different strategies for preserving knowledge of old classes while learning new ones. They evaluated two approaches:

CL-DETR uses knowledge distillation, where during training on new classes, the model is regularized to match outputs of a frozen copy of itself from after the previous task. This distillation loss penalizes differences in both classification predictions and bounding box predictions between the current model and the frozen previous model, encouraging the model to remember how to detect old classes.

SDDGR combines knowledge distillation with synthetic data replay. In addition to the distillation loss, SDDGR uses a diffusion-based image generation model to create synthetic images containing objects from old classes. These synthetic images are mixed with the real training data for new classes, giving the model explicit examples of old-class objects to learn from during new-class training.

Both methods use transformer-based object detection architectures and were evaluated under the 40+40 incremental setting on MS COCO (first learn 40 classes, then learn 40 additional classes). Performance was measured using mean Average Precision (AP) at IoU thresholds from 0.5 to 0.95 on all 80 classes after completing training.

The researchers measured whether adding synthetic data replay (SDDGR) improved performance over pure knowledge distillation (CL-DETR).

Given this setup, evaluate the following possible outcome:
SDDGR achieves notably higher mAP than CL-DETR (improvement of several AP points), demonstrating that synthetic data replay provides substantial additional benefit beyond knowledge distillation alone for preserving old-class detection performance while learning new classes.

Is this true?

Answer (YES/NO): NO